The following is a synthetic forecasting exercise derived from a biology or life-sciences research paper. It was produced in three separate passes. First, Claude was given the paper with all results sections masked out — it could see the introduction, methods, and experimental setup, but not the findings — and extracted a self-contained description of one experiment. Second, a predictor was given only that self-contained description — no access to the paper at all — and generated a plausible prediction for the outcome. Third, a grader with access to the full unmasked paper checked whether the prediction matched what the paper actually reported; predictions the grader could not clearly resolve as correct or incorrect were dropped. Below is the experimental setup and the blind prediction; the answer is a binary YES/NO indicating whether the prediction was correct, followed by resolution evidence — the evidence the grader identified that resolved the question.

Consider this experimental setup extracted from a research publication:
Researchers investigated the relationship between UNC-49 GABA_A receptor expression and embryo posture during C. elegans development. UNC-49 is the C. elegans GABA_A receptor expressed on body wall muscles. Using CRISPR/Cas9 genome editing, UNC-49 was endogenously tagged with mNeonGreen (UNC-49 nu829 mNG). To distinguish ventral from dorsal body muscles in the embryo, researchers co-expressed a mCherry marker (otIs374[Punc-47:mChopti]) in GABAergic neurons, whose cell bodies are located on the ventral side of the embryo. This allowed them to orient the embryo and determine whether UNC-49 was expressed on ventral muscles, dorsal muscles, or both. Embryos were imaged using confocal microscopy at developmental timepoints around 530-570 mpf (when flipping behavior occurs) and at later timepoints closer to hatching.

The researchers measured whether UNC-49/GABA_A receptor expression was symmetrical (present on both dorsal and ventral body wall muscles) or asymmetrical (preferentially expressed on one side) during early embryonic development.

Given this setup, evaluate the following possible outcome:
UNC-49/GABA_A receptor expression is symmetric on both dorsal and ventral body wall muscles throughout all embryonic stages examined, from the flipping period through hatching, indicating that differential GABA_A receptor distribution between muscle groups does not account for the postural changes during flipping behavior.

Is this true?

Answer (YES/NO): NO